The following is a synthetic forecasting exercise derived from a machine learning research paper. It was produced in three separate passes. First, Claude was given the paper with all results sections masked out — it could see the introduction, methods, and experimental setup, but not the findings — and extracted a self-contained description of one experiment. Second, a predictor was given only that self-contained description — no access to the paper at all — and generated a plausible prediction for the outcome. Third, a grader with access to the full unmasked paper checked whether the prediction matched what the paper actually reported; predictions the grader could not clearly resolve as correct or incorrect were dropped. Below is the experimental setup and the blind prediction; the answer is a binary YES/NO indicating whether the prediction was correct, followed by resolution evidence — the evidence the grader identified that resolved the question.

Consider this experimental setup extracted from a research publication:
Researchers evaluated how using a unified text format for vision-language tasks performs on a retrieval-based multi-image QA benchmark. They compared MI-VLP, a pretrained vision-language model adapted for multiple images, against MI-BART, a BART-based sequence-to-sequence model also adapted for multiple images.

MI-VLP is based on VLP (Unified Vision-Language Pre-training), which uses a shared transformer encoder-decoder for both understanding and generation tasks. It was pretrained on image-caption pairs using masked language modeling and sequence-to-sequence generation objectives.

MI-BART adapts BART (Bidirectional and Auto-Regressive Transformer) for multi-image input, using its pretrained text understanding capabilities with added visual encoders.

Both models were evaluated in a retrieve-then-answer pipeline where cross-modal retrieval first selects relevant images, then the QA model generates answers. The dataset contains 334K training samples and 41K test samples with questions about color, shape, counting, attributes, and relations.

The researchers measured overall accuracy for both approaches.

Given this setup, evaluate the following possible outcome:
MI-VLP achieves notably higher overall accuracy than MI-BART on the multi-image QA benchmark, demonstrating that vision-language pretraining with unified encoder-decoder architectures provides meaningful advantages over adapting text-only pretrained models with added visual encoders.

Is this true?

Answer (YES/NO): NO